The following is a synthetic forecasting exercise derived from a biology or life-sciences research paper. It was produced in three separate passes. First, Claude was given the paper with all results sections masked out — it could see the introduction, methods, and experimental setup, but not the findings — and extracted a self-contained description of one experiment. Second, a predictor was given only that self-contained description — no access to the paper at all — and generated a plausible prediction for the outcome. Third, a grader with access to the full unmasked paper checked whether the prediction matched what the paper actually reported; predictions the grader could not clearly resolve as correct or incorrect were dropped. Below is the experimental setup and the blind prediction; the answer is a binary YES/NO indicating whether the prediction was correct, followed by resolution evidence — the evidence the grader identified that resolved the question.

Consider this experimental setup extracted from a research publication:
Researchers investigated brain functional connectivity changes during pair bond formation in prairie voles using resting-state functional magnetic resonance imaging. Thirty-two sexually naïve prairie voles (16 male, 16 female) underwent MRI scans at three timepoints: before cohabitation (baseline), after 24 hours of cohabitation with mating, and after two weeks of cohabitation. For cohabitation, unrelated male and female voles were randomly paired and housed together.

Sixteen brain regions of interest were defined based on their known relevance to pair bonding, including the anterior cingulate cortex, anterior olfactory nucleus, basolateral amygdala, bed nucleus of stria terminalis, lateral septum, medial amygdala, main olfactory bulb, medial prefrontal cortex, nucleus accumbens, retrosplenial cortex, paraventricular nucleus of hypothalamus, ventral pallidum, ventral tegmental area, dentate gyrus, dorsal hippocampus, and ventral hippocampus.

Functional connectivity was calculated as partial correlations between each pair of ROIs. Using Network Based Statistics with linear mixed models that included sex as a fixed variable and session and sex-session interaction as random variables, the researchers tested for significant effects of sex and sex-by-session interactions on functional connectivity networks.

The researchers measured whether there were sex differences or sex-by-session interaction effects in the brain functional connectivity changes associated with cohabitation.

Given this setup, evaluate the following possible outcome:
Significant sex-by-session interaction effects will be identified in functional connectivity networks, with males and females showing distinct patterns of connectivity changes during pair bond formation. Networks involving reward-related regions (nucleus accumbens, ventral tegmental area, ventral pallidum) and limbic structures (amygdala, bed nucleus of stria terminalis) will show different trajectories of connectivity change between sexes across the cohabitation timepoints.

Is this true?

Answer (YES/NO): NO